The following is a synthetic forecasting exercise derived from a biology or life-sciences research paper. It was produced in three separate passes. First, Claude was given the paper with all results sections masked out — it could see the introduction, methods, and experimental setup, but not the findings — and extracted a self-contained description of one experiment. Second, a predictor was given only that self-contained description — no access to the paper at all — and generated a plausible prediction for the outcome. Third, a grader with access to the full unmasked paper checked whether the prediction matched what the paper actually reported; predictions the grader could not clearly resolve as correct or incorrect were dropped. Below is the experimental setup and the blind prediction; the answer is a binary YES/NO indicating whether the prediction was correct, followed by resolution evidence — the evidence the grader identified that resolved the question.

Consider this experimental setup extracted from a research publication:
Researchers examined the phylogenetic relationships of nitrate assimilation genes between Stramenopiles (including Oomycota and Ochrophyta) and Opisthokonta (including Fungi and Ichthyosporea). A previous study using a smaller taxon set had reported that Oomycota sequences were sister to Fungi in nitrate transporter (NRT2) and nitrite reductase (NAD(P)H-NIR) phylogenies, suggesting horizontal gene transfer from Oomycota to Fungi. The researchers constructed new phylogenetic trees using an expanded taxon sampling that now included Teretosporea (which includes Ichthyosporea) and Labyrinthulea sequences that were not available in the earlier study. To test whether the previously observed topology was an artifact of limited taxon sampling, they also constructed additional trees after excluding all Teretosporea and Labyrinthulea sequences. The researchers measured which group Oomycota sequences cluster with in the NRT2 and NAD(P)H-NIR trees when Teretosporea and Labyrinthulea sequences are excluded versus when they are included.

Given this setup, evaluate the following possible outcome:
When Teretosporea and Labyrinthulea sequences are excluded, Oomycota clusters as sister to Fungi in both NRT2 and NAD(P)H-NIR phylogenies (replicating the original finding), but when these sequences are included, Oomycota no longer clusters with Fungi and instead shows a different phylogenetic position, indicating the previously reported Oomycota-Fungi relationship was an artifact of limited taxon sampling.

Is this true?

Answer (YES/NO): YES